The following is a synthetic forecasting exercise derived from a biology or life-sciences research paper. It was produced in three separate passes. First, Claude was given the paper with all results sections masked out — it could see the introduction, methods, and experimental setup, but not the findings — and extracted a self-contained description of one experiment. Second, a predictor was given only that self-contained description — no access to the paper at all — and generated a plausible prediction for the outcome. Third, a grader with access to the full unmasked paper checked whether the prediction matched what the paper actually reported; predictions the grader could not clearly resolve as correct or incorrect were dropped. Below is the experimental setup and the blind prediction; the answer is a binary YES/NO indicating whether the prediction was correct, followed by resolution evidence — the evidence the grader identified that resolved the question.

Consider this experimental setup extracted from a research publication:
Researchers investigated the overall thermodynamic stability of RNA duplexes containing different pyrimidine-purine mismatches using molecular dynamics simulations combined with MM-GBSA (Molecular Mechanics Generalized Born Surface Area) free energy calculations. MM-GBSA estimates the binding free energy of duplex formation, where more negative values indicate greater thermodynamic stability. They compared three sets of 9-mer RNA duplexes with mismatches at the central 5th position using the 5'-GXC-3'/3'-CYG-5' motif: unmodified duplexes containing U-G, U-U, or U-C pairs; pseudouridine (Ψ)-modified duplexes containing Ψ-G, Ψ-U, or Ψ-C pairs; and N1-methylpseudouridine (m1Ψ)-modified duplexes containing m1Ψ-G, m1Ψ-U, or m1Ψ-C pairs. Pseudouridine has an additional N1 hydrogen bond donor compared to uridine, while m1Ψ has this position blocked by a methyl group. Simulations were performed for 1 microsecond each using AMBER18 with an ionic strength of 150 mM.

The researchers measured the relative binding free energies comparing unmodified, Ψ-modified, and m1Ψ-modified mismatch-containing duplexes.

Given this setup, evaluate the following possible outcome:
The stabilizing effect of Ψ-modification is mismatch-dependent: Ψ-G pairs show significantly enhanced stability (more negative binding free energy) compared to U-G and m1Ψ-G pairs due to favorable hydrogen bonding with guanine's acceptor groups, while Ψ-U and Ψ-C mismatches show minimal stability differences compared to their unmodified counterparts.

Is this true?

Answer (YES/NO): NO